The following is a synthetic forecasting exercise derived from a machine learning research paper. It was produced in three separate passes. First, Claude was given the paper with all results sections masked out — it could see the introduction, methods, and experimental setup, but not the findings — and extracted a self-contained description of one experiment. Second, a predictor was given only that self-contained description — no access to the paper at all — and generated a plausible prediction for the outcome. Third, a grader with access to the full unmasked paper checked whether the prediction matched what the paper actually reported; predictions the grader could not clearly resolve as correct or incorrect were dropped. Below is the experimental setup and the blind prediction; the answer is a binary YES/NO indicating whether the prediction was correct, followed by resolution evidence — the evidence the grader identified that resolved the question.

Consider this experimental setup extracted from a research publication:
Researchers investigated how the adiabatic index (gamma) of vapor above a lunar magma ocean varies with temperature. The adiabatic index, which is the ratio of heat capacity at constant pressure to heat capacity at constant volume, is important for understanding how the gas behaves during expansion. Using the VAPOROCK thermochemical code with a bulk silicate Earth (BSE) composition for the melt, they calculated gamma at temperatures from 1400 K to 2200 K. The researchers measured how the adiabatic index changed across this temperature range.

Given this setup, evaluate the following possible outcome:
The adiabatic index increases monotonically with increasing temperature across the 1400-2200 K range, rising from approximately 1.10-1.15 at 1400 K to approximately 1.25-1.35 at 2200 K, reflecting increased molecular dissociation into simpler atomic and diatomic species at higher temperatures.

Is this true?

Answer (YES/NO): NO